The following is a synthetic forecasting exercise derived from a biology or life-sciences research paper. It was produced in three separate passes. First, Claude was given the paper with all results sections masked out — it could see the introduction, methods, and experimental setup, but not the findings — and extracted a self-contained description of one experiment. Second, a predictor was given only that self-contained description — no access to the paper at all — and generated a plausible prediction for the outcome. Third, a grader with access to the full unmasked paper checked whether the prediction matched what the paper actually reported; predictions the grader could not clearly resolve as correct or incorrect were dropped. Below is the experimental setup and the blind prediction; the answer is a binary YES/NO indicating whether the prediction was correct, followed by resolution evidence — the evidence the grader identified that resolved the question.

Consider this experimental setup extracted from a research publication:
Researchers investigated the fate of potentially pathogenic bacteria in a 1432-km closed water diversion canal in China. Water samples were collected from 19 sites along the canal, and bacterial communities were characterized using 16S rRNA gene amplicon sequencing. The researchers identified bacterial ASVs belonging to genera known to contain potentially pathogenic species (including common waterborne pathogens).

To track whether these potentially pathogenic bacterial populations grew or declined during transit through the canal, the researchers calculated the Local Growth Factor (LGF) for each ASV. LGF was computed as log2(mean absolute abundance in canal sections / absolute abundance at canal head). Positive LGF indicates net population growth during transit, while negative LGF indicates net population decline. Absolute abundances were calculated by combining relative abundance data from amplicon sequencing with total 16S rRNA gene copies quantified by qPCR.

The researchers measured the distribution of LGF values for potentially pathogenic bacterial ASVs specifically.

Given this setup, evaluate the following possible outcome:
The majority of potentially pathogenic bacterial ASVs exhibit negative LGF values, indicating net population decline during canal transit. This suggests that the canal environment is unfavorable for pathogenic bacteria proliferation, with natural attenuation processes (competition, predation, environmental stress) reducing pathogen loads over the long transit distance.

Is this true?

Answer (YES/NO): NO